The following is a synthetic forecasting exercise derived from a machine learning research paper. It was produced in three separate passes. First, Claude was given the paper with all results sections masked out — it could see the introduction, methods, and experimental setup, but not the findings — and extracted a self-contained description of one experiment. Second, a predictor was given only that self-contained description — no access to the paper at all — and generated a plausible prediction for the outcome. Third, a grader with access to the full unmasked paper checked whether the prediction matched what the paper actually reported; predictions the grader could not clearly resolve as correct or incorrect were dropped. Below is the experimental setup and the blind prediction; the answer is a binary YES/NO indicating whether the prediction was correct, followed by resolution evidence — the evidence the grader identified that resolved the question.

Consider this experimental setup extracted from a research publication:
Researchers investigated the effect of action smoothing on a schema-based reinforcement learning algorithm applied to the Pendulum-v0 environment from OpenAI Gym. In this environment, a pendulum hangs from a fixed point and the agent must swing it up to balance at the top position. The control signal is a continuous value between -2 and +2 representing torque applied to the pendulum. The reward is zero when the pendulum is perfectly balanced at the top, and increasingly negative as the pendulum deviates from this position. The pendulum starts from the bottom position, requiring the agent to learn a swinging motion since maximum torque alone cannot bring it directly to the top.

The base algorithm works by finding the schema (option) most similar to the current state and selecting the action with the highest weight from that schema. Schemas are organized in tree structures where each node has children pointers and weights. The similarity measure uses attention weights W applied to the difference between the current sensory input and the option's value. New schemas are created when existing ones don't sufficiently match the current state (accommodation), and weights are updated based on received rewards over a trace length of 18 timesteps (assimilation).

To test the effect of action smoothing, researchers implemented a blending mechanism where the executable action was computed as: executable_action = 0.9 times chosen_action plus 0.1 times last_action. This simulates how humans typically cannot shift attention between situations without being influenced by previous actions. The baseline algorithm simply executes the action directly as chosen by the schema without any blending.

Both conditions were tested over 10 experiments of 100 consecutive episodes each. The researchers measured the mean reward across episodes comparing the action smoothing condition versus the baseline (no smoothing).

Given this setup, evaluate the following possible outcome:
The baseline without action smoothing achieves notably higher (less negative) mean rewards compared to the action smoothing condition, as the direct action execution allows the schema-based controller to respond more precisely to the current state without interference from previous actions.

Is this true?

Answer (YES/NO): YES